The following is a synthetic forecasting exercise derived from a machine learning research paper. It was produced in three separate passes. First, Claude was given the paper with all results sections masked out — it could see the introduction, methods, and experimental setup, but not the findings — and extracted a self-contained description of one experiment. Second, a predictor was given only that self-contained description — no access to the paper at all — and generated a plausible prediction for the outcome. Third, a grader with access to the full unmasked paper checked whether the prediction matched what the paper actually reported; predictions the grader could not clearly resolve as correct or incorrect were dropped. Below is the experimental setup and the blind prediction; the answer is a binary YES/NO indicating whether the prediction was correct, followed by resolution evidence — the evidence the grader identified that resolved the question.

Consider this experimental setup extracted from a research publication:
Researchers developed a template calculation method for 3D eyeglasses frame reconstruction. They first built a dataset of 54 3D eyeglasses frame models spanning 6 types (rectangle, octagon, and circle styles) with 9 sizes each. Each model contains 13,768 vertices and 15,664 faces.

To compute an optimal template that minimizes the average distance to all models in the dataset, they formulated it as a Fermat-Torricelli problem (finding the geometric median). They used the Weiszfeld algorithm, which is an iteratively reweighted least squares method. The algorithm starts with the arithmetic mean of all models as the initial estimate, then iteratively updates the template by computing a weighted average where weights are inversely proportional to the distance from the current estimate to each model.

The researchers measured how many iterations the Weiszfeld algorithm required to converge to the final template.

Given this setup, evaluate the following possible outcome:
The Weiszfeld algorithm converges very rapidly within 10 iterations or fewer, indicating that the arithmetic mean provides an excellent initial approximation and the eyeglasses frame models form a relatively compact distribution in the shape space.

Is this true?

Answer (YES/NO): NO